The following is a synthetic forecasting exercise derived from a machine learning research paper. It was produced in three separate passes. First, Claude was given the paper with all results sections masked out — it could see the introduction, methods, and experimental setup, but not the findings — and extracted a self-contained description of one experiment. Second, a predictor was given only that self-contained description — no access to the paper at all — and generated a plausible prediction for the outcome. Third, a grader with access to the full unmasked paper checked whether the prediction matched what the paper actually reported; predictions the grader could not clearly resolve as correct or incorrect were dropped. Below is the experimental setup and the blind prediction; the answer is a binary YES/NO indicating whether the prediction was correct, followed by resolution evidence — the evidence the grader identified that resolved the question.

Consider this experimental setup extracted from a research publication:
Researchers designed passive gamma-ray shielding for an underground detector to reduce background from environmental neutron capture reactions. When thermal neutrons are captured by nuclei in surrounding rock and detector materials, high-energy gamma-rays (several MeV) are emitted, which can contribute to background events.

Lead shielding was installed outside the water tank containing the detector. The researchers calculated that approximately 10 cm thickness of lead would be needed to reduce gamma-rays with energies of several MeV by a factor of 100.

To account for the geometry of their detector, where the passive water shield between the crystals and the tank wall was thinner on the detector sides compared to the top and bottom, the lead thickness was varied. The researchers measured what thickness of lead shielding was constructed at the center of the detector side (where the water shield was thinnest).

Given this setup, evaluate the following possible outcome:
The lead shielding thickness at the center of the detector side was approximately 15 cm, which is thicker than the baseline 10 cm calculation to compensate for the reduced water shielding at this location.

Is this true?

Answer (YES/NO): NO